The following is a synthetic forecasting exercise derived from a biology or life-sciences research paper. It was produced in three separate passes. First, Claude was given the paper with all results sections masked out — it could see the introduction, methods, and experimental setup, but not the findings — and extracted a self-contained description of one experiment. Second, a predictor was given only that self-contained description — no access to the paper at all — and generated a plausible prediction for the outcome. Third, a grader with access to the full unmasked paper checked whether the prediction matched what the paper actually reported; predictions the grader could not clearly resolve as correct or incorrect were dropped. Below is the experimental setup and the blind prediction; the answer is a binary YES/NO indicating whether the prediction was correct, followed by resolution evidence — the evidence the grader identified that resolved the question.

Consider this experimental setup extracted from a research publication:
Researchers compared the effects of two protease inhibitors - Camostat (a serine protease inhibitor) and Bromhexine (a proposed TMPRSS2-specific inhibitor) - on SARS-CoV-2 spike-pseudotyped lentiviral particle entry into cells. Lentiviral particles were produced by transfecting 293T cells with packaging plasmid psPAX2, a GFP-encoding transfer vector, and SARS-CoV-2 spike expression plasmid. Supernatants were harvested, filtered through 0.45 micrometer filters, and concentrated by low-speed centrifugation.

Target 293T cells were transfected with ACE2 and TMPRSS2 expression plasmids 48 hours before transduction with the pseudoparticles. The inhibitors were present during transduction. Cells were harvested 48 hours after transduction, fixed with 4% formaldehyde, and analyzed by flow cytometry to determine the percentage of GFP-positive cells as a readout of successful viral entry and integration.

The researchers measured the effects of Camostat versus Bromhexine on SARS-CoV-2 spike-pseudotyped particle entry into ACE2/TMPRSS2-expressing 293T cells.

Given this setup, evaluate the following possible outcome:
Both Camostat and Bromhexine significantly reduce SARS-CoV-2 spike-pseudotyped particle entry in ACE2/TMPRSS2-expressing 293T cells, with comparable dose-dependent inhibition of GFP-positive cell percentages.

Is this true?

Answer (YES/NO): NO